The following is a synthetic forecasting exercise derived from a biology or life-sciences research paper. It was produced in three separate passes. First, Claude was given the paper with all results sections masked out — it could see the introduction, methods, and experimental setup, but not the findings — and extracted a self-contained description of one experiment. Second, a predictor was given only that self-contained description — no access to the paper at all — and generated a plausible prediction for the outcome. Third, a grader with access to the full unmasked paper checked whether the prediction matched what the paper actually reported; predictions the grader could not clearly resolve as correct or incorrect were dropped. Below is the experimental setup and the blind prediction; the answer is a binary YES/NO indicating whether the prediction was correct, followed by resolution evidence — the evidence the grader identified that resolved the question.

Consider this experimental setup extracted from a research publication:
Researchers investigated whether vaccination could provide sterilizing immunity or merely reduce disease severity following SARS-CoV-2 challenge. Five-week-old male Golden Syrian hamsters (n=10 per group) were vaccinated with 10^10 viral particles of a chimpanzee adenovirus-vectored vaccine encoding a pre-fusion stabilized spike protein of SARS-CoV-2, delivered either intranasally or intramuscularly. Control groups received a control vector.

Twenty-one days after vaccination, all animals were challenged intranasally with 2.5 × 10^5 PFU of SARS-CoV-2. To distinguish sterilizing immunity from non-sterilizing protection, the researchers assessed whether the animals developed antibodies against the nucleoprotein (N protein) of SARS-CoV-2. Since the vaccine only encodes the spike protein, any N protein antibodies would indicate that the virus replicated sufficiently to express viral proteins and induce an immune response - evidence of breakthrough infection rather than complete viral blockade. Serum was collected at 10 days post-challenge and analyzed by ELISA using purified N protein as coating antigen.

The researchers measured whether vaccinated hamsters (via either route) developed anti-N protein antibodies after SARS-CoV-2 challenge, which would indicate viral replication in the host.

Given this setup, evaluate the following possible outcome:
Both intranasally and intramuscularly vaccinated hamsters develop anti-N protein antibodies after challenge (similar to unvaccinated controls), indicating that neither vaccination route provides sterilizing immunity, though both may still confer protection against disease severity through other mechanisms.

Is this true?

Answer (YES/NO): YES